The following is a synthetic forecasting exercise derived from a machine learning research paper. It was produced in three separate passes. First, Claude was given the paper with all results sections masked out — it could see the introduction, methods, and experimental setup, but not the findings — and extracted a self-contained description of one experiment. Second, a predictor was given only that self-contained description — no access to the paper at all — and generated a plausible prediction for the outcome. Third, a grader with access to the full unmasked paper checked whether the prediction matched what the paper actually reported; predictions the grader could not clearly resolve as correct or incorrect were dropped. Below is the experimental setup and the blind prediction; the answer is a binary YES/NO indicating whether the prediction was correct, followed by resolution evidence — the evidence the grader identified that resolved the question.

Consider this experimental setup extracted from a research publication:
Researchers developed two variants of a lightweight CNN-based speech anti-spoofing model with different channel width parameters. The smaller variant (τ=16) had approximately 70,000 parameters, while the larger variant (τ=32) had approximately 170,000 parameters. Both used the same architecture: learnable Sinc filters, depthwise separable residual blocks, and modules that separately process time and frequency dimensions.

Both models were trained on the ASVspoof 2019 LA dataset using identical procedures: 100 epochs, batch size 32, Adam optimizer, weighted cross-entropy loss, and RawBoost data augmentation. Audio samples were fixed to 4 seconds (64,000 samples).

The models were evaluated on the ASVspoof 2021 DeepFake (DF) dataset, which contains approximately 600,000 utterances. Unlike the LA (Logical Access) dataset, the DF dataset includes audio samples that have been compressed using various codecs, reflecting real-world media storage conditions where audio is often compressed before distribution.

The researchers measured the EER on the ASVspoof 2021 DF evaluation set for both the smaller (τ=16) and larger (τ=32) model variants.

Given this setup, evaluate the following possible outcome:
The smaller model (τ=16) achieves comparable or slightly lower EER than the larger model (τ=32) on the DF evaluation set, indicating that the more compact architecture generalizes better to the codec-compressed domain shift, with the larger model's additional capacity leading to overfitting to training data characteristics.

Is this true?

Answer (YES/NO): NO